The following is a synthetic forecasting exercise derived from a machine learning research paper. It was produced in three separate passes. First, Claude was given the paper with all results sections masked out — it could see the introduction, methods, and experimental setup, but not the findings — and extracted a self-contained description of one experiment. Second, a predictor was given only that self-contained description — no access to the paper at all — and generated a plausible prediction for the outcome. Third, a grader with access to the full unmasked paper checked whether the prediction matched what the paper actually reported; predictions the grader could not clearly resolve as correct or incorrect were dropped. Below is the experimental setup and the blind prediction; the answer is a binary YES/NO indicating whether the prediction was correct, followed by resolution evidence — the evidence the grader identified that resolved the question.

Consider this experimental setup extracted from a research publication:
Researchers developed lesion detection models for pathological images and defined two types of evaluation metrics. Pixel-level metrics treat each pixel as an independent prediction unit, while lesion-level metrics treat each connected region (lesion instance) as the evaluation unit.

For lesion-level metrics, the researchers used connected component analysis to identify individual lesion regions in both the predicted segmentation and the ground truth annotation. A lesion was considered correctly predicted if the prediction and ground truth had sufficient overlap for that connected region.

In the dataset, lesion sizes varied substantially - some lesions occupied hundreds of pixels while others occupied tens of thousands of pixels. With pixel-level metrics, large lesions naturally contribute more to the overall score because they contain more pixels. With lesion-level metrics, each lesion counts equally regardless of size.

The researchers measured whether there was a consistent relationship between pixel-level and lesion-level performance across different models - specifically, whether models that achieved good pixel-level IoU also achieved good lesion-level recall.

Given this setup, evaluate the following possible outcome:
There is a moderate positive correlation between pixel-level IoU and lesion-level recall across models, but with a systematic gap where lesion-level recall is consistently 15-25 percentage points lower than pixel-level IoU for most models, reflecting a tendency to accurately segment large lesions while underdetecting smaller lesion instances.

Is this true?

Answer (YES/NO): NO